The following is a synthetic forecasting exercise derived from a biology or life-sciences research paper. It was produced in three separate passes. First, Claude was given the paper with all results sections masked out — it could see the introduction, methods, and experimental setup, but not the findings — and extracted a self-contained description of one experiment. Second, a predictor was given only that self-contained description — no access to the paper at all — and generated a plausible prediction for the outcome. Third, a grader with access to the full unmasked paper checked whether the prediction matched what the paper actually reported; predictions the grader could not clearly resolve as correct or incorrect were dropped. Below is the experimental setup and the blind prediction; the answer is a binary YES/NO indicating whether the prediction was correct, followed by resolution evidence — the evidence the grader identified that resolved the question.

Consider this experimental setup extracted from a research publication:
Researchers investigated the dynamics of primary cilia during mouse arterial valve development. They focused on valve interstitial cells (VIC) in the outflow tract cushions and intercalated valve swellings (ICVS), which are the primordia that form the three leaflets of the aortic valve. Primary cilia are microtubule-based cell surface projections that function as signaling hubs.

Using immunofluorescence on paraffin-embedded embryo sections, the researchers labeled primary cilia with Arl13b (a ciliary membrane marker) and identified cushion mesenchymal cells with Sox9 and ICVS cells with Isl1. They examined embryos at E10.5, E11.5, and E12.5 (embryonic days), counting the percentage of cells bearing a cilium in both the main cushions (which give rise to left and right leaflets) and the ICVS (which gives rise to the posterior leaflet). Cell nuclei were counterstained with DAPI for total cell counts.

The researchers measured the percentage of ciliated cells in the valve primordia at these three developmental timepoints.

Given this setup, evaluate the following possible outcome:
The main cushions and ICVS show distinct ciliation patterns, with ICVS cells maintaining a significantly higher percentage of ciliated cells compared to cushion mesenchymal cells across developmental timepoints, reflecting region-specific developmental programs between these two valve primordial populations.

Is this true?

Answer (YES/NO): NO